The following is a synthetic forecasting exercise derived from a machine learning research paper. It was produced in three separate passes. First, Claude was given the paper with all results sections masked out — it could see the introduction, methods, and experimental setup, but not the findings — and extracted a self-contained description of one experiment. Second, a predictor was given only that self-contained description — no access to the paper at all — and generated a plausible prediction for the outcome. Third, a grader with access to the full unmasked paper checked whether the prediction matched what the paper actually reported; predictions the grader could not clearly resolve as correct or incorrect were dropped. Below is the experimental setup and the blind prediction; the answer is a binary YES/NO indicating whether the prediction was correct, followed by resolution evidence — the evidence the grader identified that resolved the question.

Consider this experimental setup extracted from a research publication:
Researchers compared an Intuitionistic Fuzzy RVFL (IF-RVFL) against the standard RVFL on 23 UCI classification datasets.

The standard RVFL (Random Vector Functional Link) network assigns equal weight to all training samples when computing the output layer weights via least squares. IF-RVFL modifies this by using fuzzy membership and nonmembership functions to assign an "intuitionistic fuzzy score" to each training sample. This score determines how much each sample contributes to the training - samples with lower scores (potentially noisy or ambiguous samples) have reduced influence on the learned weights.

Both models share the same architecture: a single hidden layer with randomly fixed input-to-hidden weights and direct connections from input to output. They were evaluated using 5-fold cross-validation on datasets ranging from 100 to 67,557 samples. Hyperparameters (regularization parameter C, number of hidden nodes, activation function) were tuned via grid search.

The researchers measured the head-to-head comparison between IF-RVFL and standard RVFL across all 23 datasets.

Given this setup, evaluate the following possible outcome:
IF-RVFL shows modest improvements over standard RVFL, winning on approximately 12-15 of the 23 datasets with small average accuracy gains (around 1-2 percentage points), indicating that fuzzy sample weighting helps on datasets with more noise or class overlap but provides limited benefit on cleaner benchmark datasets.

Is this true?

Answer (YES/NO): NO